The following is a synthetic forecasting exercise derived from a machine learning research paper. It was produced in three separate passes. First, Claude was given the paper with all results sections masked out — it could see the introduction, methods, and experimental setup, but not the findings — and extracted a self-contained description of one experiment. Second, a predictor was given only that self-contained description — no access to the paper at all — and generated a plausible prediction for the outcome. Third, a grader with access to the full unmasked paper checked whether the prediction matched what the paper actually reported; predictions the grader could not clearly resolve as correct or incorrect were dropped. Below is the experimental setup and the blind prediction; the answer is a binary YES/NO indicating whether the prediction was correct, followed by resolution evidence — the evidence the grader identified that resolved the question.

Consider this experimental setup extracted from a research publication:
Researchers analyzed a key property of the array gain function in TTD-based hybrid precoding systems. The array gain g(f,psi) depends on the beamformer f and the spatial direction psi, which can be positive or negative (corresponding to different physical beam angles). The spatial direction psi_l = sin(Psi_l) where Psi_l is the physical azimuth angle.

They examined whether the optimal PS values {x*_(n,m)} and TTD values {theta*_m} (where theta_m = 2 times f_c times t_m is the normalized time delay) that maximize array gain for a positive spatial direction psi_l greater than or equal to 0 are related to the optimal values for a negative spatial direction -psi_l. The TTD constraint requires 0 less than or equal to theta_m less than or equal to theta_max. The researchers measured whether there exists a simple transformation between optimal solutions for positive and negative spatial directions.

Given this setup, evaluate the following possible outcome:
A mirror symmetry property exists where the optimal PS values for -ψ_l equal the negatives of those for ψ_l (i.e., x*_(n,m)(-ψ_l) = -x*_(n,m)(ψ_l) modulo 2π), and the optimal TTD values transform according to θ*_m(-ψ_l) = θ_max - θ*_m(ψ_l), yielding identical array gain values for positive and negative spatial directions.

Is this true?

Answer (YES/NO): YES